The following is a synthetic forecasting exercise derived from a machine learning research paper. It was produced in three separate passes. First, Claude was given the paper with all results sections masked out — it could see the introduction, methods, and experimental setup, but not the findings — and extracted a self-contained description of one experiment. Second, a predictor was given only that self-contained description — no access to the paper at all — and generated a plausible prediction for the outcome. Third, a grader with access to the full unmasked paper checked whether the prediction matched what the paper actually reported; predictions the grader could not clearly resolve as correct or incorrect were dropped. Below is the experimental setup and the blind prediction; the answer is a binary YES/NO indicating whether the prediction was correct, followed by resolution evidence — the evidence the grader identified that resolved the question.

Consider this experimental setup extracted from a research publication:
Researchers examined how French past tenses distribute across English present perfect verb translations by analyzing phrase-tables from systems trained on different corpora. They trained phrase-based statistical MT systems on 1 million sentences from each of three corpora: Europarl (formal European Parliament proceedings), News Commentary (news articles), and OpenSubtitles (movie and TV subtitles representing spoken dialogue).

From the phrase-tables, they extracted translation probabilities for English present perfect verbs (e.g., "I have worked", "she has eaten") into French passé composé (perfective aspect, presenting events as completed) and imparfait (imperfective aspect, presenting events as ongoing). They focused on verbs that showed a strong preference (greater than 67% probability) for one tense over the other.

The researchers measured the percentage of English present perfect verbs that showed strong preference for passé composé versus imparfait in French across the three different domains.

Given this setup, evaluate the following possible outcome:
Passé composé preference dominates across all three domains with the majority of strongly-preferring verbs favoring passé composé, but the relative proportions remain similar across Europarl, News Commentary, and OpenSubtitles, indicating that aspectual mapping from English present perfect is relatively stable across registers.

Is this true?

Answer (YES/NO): YES